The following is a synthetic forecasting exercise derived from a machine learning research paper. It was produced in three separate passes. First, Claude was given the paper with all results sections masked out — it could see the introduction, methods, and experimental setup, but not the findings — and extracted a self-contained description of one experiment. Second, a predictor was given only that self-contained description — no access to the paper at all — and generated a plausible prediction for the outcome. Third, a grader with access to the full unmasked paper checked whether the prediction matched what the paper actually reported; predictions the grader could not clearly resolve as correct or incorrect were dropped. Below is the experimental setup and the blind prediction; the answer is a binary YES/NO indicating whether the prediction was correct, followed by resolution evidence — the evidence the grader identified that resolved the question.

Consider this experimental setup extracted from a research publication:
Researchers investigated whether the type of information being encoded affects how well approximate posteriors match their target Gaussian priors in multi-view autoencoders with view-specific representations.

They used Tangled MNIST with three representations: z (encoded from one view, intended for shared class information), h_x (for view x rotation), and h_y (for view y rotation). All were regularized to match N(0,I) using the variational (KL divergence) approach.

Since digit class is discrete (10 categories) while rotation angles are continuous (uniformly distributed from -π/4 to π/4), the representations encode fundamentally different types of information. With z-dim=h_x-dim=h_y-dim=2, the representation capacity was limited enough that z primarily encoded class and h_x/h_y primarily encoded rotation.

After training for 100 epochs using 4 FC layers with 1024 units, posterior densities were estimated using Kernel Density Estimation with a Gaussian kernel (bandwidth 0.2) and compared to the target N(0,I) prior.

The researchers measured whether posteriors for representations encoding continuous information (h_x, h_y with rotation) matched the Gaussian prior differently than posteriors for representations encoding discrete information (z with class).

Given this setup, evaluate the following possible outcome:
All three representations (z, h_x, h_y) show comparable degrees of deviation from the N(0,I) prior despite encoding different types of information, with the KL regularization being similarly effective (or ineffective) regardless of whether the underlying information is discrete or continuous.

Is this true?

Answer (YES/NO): NO